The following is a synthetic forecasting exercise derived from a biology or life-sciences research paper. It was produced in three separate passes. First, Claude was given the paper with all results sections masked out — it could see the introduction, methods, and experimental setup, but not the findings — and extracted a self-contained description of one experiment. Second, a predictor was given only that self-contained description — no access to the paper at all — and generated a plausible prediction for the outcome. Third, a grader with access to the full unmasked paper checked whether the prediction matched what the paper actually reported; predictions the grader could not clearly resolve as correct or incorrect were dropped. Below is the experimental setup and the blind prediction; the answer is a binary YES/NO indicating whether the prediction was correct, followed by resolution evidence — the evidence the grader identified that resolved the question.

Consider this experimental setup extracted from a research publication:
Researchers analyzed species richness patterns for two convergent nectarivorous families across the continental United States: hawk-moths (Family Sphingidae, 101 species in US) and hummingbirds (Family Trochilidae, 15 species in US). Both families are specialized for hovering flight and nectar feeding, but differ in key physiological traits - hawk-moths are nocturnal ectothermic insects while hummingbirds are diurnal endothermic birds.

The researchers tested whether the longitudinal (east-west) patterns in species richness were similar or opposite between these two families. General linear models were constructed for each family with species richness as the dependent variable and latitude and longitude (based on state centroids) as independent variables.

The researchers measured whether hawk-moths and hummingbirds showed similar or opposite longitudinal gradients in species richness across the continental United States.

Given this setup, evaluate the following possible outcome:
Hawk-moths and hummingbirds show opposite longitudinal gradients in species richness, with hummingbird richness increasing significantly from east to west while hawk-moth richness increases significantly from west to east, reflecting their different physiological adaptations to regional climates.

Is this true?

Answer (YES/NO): YES